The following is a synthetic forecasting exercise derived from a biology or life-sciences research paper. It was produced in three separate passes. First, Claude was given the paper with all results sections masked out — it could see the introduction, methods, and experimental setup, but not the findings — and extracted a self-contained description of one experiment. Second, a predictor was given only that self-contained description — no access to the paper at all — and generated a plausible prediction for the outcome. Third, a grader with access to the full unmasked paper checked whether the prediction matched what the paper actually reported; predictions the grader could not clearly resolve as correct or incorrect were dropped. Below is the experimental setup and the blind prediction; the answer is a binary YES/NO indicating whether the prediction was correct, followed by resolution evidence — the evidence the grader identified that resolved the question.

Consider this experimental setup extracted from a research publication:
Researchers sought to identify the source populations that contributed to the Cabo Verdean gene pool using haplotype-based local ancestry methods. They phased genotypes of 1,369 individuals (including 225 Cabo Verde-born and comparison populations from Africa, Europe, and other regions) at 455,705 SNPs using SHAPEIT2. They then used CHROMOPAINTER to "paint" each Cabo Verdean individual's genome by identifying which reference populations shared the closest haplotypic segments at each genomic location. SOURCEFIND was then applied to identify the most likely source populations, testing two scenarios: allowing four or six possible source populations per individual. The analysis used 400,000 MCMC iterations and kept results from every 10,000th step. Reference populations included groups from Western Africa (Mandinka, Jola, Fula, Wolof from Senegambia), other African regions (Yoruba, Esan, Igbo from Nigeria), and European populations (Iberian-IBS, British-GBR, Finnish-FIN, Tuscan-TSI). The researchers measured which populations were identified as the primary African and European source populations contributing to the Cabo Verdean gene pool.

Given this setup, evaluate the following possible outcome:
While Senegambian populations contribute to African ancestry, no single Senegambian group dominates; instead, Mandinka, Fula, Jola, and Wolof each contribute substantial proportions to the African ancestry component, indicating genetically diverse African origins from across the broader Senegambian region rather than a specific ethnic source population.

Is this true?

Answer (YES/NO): NO